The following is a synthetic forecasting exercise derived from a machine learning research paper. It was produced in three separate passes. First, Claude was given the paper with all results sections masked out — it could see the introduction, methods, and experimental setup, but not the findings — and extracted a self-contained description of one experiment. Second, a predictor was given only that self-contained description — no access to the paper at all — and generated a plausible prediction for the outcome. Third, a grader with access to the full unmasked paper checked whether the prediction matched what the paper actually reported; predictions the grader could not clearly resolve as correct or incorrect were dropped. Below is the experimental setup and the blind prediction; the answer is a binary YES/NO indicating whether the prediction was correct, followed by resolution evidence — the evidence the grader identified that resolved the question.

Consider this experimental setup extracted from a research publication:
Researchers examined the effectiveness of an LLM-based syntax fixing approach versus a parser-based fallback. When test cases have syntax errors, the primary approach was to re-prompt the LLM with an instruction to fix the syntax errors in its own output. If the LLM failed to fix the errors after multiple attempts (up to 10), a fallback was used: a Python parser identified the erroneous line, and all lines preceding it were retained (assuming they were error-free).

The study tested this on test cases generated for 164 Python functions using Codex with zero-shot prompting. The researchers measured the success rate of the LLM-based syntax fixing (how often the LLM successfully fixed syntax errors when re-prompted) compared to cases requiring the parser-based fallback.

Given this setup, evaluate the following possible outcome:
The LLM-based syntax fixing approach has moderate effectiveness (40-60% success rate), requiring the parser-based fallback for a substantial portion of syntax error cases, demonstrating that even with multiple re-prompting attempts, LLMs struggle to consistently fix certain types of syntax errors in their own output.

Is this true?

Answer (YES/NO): NO